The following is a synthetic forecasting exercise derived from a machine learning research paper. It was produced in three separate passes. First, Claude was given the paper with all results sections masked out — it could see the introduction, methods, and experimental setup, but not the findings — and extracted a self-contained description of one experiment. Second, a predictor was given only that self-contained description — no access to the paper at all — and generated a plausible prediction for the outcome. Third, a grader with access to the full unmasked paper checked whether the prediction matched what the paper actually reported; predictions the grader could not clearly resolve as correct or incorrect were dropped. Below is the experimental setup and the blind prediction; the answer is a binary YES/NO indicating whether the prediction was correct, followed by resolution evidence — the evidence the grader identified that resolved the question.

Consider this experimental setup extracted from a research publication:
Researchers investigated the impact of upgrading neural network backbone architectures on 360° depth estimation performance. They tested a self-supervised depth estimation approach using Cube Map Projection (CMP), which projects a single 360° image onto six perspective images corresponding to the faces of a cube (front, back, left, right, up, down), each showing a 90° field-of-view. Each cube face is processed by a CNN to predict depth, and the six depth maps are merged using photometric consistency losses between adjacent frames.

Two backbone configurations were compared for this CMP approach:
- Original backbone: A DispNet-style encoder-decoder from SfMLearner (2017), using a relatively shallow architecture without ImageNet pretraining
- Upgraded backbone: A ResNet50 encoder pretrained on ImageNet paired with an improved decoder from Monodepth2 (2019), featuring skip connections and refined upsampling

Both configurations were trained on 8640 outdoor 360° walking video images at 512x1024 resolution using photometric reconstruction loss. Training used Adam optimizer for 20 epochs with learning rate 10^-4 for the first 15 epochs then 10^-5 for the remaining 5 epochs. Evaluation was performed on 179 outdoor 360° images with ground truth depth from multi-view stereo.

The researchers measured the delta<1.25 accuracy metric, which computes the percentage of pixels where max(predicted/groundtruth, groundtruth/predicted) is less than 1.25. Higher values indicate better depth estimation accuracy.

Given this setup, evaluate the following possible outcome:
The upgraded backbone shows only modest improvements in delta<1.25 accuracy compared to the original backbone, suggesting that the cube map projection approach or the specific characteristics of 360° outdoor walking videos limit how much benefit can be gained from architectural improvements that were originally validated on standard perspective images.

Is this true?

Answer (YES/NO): NO